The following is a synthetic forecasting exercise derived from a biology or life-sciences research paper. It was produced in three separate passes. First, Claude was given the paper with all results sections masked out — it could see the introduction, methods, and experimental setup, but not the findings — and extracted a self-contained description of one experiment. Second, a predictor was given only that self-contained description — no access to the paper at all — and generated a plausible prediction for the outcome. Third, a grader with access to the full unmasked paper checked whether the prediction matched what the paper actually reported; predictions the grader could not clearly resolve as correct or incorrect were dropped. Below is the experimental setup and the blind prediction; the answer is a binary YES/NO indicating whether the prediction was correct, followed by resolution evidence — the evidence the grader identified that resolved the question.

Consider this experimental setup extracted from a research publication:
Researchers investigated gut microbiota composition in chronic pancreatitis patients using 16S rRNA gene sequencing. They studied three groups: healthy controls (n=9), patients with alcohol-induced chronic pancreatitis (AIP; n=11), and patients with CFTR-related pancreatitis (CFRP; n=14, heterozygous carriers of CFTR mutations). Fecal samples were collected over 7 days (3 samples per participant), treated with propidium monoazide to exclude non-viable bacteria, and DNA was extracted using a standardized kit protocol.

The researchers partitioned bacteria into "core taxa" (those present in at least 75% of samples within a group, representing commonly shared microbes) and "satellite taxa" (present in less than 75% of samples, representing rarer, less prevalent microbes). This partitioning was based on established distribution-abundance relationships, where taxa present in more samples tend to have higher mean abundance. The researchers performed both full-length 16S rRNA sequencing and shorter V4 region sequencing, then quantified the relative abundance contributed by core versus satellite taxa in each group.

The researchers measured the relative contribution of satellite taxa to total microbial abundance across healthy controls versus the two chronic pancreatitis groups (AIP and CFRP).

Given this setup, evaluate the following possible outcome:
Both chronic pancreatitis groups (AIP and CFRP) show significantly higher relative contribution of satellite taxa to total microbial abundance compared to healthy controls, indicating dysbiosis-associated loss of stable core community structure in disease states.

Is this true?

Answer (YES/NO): YES